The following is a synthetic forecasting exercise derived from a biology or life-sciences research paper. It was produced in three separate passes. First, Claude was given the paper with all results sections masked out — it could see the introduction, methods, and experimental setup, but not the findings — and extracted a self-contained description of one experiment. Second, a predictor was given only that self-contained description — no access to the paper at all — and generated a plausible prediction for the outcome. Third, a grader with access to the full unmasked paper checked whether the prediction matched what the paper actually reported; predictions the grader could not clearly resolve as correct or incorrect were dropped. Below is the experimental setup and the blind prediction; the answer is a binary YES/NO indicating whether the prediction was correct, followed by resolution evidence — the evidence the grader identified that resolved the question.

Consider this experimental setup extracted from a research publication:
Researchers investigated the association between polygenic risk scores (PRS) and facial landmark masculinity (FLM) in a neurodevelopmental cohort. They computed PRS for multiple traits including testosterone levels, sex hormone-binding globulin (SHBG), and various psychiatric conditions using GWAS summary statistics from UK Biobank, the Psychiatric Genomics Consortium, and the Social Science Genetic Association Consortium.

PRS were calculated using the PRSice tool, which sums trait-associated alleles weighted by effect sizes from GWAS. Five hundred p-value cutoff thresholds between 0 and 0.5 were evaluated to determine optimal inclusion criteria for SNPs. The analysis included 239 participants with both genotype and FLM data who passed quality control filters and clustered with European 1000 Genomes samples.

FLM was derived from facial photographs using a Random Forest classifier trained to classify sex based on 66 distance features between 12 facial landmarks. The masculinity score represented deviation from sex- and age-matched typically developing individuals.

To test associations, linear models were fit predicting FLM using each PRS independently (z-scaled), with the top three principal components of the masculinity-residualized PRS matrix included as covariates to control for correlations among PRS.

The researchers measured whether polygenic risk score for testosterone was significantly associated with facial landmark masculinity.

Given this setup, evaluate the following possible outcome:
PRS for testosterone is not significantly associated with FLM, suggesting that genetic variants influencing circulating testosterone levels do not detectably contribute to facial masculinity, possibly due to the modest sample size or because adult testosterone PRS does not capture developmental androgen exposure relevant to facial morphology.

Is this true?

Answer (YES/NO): YES